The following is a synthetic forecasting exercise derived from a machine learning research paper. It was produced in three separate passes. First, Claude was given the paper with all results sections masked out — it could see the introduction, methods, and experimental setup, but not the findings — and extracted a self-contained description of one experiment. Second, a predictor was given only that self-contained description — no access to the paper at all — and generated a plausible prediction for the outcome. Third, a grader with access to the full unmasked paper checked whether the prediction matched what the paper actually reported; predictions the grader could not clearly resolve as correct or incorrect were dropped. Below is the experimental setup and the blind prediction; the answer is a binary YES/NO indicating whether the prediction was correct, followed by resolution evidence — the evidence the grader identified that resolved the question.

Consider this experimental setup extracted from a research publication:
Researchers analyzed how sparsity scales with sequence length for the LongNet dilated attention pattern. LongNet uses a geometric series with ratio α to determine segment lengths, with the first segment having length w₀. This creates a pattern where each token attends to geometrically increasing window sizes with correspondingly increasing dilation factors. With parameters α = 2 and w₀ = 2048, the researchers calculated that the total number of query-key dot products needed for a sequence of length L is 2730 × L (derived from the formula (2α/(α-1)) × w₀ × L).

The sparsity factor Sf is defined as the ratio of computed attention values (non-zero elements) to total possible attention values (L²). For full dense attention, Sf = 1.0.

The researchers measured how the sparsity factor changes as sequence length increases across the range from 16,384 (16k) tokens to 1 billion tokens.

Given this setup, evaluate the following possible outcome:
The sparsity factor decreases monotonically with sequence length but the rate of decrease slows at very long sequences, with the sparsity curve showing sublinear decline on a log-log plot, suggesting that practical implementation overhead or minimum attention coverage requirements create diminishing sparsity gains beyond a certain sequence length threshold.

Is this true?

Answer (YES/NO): NO